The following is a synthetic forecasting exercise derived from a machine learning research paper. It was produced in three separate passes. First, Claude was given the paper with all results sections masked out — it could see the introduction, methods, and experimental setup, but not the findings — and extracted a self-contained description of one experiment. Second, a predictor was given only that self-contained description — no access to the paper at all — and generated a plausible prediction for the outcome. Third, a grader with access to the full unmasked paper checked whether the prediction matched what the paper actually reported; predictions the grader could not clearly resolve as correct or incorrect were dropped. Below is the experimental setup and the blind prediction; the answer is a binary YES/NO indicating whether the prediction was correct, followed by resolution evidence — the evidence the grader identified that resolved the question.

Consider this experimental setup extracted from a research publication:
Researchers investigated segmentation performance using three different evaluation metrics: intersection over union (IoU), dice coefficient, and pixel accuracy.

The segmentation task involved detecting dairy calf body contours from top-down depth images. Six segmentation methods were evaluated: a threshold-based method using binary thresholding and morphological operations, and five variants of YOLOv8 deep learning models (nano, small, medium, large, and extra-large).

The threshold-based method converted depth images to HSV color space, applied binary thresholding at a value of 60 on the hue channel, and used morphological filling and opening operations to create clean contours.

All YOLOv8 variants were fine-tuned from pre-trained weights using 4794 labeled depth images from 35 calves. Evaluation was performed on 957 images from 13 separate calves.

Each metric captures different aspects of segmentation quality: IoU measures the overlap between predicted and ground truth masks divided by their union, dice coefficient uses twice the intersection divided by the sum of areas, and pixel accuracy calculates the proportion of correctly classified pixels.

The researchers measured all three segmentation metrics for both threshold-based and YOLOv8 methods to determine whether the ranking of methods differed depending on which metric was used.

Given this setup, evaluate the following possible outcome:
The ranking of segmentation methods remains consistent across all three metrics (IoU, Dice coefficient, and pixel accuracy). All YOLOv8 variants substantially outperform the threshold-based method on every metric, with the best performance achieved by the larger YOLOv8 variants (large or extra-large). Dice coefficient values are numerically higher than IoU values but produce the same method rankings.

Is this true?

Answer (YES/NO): NO